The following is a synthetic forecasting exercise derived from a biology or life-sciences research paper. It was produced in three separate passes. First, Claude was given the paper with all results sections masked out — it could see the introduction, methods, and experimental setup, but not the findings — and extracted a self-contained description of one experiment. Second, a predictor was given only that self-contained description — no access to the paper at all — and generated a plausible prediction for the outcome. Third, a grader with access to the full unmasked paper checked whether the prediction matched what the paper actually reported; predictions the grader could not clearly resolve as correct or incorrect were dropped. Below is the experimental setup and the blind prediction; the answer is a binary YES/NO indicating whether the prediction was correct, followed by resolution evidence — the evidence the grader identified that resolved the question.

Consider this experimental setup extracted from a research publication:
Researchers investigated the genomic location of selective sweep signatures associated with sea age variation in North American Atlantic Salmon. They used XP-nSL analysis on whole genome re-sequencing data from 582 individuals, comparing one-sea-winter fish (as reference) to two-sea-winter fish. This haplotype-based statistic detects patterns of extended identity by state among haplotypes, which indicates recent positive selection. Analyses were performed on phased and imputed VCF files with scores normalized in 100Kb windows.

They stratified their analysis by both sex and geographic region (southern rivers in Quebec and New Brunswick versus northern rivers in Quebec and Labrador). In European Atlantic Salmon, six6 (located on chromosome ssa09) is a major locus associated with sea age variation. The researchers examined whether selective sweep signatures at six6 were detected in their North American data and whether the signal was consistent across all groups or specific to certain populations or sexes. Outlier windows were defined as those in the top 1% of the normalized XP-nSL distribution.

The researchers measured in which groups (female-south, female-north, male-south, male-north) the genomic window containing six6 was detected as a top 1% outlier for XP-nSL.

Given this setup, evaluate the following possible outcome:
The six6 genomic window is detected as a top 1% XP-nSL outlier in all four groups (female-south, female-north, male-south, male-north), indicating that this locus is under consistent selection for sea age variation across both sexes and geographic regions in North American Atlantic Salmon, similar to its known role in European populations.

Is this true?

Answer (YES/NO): NO